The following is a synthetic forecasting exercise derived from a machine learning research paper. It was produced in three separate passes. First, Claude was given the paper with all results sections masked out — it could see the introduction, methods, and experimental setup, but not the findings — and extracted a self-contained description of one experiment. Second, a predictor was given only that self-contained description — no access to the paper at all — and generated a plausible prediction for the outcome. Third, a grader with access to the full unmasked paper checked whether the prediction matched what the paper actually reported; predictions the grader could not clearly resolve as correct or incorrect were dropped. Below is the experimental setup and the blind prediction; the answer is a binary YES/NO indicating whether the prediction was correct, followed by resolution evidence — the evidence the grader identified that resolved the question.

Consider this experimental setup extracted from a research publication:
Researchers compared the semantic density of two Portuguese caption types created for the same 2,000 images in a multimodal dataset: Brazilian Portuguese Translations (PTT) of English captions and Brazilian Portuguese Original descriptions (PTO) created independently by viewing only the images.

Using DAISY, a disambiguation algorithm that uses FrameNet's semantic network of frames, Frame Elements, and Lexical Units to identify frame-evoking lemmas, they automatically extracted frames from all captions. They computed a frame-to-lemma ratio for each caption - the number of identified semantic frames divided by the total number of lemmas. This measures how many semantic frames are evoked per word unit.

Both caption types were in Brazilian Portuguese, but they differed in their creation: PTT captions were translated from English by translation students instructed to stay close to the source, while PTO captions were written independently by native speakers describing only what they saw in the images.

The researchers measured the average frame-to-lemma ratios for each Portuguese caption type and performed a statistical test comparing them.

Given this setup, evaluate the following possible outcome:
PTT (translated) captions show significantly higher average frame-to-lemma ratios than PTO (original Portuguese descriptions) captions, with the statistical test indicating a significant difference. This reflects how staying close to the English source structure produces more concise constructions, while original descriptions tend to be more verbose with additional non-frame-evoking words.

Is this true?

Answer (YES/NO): NO